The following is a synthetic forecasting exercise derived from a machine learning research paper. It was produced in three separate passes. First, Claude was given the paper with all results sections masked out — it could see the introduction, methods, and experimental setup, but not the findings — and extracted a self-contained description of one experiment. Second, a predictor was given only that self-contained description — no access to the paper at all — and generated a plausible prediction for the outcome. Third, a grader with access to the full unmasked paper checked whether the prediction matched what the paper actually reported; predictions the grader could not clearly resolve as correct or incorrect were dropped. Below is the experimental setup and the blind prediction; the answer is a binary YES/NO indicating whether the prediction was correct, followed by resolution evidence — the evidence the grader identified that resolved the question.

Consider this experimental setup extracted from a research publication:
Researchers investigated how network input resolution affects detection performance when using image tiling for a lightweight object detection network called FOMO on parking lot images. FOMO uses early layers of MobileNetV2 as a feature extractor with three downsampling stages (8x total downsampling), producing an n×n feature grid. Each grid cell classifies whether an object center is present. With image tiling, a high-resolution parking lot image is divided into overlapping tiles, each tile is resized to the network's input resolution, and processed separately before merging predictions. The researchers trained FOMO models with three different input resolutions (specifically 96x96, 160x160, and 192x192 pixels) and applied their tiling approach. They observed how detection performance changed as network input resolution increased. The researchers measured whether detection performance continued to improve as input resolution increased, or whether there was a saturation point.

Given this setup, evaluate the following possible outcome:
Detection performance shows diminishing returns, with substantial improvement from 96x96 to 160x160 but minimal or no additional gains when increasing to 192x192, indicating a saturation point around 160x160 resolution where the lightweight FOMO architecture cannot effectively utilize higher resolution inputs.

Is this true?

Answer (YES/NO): NO